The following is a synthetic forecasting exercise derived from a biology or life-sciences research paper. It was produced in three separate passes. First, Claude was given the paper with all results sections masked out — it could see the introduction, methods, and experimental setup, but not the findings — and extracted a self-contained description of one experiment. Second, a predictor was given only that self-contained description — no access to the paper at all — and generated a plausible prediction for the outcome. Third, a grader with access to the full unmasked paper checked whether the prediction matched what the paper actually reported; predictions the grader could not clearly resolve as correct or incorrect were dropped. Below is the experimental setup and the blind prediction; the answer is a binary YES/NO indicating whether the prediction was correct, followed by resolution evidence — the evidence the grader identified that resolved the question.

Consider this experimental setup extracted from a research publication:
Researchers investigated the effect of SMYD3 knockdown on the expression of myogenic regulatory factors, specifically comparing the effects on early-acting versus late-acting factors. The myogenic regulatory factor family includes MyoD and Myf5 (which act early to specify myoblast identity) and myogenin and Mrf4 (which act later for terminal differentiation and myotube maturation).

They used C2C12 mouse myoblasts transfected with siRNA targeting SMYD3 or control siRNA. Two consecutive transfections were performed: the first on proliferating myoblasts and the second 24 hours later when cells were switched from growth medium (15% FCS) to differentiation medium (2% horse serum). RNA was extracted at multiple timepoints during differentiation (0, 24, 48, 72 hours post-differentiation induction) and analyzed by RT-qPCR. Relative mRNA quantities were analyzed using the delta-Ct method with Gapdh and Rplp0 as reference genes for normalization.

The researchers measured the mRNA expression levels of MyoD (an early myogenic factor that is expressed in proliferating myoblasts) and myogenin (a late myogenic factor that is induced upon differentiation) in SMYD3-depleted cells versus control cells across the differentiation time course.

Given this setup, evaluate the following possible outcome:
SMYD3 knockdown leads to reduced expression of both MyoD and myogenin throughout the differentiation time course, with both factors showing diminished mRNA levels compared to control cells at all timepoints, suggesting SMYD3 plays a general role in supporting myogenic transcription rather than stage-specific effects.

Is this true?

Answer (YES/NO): NO